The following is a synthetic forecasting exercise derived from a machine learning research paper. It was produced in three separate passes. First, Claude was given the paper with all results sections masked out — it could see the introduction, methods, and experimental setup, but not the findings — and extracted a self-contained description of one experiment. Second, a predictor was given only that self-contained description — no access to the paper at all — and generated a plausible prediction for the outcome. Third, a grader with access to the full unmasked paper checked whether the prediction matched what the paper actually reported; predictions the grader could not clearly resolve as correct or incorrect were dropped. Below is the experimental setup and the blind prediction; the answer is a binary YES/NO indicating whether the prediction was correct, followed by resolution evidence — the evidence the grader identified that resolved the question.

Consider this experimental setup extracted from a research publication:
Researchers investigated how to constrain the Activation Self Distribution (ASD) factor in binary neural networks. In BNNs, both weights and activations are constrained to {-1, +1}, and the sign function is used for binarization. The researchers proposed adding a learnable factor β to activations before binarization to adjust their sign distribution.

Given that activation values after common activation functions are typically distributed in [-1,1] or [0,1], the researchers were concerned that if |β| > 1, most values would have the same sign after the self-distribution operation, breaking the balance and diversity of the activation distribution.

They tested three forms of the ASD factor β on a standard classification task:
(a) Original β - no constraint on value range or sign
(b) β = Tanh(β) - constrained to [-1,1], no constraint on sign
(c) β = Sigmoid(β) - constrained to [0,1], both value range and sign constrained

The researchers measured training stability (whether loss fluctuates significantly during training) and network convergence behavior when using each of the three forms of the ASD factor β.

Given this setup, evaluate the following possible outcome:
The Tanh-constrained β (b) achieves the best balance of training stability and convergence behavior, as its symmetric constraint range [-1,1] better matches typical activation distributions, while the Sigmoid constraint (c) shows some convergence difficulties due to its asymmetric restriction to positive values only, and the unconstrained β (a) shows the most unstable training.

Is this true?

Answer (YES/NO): NO